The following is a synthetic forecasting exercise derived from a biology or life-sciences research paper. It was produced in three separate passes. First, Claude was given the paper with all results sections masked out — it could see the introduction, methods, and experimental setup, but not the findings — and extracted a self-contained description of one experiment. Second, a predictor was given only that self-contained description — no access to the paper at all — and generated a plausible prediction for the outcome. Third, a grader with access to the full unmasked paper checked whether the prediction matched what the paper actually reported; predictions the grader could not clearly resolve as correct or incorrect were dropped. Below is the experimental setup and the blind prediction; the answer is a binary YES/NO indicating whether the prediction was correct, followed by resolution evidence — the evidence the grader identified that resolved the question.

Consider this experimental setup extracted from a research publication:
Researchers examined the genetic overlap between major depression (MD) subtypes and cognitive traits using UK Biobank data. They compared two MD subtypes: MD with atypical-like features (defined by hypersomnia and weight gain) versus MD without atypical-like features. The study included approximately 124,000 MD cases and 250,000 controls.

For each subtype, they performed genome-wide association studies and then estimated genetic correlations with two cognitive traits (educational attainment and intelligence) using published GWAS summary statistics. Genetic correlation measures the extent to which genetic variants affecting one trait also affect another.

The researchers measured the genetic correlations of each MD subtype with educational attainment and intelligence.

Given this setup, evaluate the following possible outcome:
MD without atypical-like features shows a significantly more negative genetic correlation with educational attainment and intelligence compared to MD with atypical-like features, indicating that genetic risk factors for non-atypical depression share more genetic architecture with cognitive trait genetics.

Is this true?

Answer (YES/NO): NO